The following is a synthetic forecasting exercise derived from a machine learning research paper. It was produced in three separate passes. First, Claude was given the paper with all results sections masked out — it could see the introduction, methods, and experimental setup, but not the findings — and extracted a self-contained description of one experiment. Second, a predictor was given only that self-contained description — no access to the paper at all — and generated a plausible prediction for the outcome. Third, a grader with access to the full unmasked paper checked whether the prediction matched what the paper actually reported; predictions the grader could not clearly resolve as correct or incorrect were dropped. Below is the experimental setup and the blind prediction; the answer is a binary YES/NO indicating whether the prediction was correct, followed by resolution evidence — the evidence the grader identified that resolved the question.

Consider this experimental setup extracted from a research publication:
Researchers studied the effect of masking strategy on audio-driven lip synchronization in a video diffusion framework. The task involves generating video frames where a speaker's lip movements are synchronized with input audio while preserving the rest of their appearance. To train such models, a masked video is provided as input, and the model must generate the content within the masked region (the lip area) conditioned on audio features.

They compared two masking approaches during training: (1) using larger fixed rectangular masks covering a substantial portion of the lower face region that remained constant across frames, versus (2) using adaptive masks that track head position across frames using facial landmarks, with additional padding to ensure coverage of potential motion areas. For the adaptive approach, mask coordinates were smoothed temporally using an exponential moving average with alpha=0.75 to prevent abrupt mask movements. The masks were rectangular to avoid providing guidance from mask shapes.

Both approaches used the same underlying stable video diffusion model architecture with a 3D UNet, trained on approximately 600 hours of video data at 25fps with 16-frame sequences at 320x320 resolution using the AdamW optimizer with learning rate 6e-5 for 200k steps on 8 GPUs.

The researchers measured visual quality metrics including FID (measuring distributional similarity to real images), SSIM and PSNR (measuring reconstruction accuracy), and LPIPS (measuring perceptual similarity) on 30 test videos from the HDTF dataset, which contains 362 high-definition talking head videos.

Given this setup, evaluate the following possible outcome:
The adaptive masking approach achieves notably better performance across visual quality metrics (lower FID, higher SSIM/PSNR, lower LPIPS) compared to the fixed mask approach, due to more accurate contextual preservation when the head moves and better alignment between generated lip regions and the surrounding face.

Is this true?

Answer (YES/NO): YES